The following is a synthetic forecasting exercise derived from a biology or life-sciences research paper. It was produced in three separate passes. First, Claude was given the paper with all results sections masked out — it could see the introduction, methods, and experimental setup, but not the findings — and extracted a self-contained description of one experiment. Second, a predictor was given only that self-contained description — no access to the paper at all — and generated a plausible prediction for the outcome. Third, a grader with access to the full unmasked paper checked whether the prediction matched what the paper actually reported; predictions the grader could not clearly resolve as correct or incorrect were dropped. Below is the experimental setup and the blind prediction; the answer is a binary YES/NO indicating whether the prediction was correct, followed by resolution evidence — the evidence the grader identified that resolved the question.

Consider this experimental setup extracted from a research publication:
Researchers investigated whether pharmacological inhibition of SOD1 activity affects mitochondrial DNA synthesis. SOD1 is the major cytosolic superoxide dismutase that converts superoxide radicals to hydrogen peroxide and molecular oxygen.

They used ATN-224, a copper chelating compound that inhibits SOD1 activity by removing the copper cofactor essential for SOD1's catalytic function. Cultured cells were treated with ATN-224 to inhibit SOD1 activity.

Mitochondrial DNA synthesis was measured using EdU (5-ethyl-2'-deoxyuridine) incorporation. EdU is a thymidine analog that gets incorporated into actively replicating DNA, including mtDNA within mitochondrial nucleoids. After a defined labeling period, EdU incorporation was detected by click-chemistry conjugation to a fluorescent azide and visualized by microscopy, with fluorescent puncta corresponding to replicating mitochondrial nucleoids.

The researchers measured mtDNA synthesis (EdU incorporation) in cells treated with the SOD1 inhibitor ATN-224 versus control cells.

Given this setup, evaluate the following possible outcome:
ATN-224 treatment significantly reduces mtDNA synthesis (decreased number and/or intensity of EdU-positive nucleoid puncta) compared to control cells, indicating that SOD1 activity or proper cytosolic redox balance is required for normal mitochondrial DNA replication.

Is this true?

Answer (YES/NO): YES